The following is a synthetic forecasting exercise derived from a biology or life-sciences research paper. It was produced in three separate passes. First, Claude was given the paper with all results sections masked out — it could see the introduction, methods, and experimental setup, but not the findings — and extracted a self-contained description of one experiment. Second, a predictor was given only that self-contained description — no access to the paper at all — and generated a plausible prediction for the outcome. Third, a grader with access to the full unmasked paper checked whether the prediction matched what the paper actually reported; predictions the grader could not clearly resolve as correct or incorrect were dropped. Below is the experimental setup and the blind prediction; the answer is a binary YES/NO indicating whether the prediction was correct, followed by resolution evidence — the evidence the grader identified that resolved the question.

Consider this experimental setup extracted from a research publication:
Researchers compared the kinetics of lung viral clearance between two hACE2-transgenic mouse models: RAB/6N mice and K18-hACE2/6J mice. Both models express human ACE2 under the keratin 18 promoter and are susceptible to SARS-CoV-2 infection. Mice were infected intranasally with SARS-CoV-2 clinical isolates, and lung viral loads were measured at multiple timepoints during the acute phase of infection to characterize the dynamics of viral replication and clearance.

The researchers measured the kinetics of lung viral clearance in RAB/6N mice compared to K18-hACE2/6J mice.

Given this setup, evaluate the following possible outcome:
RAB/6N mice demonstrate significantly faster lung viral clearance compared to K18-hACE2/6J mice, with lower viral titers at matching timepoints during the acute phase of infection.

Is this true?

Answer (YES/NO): NO